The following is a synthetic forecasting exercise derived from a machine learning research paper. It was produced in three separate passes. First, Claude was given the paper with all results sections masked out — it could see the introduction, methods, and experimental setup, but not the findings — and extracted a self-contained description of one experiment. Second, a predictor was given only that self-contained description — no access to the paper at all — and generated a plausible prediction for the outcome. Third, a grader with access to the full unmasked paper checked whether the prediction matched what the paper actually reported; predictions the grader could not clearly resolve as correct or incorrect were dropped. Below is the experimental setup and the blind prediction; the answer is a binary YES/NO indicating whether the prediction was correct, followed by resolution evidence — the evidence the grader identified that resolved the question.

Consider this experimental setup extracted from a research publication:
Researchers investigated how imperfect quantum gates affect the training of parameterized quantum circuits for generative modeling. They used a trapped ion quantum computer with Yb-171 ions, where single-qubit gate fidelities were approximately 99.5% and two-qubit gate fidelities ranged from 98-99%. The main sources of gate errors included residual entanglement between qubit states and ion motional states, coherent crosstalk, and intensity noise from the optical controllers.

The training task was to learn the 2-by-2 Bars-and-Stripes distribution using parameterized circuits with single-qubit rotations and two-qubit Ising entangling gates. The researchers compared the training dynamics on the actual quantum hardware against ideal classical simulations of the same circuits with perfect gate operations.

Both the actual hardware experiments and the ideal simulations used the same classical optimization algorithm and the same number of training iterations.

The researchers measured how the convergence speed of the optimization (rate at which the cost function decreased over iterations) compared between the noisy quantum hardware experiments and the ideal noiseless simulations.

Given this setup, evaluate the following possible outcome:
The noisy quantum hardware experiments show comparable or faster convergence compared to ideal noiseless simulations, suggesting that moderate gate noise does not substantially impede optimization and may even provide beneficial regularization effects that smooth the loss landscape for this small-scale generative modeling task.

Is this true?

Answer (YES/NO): NO